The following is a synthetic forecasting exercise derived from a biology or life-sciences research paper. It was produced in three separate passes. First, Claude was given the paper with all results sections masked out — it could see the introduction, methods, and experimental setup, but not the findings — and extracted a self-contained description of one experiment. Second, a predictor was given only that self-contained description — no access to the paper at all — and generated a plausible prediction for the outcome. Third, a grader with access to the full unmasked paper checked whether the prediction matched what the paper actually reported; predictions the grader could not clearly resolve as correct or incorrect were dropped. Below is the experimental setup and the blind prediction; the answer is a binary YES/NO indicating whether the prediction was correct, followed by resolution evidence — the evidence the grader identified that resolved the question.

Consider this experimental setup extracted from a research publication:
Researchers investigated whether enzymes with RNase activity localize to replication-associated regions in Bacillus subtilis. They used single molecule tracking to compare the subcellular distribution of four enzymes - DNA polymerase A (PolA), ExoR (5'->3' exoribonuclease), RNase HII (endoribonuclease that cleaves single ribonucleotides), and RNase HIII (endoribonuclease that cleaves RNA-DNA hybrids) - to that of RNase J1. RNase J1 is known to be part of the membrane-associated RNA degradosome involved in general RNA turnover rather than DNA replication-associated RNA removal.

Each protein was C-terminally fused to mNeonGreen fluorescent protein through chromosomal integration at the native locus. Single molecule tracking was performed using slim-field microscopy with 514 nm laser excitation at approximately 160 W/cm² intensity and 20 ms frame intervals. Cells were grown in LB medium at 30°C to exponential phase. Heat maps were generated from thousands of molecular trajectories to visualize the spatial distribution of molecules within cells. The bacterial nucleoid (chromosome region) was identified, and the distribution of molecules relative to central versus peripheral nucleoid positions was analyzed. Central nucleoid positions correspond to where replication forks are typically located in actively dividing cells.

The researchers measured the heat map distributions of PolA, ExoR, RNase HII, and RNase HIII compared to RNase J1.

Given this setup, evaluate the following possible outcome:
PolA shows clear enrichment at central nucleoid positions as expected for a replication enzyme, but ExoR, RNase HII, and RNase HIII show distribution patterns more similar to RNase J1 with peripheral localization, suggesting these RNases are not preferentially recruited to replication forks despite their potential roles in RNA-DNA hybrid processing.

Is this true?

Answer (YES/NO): NO